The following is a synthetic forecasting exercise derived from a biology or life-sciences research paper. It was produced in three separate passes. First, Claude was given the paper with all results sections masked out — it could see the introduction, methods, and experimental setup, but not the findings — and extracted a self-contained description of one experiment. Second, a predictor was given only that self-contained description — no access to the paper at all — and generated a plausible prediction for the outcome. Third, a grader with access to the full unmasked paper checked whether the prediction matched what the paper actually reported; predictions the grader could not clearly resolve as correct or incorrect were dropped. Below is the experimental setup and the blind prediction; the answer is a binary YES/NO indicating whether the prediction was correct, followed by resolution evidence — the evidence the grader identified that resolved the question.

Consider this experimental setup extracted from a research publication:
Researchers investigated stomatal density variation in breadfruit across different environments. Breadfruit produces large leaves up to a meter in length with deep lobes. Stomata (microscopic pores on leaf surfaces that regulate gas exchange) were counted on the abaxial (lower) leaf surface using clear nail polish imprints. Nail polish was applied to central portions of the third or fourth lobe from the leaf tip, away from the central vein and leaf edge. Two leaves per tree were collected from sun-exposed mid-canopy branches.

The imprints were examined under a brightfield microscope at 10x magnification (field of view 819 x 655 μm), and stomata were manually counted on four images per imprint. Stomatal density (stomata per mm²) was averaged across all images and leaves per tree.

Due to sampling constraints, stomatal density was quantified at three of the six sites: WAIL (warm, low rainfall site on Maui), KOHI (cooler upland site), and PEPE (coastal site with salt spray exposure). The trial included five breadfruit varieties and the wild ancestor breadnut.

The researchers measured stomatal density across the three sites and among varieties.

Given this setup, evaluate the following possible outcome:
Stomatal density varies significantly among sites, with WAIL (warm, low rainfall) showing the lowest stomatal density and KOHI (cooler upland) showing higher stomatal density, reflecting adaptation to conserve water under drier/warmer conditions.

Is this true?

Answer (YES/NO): NO